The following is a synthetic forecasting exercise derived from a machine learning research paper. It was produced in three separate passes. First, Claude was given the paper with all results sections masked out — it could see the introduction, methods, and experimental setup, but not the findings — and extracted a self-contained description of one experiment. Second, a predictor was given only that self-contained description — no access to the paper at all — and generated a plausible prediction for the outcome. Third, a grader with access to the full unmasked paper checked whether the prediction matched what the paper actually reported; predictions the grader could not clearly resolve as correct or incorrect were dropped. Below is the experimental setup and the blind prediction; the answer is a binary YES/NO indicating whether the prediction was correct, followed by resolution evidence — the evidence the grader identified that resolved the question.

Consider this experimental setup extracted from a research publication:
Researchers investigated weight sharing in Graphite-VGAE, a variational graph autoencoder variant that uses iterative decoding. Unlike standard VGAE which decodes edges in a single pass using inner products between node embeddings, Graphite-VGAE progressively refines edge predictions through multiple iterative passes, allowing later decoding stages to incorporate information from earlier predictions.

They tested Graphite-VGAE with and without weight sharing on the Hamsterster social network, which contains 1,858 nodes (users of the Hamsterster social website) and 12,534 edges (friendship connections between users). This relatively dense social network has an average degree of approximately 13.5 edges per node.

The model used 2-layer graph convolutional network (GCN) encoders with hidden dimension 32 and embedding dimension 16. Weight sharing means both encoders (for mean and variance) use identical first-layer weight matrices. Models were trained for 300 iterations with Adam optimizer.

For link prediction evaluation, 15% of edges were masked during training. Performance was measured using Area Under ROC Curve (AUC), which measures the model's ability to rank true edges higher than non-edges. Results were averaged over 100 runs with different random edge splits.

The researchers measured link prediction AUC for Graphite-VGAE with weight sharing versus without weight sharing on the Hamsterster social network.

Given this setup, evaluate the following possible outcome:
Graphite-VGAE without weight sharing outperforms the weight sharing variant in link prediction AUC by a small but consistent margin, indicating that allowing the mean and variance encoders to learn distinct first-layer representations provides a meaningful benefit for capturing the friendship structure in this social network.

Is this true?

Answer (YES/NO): NO